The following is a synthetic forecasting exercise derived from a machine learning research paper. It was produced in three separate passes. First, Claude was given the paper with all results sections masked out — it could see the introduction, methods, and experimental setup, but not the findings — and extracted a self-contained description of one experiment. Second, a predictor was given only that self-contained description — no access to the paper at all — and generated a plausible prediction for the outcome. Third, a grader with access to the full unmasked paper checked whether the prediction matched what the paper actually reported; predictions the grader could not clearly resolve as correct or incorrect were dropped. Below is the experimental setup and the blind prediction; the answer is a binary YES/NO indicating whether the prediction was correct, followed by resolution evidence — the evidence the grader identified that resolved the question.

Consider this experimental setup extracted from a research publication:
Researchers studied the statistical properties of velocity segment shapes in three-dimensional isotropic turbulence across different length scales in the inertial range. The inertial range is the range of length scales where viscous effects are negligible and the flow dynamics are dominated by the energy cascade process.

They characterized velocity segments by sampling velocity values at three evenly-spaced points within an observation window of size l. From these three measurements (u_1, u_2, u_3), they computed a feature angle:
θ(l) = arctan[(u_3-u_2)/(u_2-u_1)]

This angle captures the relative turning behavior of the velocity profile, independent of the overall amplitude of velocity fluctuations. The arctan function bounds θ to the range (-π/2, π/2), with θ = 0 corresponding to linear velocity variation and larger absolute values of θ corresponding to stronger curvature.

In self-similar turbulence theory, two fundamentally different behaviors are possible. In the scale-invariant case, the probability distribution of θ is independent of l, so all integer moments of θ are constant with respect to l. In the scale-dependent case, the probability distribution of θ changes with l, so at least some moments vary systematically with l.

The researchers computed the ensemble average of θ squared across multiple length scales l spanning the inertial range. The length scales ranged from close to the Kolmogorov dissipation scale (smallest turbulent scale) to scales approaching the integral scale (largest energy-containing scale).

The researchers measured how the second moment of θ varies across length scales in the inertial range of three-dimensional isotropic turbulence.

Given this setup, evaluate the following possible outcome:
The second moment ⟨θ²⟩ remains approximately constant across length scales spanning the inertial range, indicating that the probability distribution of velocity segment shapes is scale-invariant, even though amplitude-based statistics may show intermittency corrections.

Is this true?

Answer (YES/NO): YES